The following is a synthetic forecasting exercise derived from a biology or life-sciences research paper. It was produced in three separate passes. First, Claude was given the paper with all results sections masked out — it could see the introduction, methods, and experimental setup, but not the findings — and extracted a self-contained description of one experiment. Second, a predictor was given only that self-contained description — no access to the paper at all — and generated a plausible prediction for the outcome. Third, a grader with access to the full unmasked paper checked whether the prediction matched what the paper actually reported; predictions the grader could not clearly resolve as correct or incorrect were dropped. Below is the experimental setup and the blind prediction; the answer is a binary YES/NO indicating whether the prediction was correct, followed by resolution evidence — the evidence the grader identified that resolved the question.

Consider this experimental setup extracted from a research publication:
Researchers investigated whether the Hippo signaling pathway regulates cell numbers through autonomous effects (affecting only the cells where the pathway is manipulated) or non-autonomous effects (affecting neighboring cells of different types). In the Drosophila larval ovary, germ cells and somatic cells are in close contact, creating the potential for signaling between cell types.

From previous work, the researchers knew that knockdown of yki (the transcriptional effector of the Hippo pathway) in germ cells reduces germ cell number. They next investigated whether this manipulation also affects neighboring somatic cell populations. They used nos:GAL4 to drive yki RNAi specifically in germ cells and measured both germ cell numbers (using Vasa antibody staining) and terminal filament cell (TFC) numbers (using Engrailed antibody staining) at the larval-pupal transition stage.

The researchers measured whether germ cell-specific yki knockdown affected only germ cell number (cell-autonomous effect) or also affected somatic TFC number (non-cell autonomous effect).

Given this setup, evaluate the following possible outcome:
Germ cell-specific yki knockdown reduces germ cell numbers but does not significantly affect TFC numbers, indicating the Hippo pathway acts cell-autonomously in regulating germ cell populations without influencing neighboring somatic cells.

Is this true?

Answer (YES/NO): NO